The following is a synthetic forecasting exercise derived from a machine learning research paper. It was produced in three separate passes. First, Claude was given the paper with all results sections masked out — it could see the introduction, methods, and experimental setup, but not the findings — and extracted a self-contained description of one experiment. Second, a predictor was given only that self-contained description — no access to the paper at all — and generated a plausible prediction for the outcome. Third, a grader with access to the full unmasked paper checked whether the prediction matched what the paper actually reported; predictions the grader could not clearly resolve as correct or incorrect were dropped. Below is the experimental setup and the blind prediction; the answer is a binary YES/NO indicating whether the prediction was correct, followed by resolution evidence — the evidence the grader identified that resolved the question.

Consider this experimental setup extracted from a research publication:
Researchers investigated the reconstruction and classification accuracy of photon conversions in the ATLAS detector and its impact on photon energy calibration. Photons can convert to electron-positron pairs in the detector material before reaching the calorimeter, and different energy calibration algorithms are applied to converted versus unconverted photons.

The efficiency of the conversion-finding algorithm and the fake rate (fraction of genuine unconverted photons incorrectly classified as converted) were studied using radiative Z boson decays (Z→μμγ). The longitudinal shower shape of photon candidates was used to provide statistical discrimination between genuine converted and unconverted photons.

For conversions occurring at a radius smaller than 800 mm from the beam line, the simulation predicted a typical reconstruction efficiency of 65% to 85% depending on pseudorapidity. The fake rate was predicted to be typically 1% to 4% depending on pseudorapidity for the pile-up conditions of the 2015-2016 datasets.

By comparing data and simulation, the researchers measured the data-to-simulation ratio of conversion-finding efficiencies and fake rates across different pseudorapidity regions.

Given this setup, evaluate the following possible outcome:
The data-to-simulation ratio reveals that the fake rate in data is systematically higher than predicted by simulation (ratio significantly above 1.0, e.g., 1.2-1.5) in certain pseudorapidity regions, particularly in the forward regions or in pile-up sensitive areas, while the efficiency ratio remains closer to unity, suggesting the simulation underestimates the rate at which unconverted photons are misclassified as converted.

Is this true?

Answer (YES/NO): NO